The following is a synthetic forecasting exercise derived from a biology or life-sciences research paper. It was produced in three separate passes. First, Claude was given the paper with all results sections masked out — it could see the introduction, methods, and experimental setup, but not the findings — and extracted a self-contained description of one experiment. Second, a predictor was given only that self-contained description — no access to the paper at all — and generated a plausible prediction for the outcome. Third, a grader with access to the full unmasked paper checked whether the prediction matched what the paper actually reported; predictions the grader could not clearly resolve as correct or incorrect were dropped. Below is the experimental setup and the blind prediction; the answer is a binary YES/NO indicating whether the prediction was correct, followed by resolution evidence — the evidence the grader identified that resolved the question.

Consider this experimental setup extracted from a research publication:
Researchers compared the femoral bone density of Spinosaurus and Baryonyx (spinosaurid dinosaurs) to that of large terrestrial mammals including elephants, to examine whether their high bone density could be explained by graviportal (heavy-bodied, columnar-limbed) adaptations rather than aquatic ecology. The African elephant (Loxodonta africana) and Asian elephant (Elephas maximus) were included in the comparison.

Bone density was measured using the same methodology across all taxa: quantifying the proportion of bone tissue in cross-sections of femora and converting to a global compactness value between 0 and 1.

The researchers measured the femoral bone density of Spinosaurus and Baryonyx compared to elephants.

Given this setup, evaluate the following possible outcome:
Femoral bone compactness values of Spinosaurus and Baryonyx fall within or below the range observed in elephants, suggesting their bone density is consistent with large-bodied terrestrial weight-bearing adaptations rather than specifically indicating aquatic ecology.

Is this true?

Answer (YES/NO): NO